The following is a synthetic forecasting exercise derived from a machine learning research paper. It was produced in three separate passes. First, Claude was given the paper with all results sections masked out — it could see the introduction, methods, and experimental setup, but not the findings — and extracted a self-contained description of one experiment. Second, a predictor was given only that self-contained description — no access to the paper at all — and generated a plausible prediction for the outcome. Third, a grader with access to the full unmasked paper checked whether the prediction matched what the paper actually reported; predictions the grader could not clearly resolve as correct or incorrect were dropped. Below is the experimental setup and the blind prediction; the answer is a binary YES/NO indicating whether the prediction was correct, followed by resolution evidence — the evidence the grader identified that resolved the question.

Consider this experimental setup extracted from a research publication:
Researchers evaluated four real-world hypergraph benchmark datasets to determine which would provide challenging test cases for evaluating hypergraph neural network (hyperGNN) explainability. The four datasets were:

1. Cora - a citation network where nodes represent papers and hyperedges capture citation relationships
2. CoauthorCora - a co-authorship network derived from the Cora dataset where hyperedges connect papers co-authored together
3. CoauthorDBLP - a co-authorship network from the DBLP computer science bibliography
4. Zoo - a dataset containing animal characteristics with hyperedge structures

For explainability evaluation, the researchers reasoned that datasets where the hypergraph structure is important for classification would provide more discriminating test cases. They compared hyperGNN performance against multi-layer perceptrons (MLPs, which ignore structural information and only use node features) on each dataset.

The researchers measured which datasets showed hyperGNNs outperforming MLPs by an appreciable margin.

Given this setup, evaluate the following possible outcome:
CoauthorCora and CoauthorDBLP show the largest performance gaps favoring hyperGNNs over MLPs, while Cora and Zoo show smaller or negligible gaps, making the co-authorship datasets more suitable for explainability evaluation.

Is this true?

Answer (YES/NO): NO